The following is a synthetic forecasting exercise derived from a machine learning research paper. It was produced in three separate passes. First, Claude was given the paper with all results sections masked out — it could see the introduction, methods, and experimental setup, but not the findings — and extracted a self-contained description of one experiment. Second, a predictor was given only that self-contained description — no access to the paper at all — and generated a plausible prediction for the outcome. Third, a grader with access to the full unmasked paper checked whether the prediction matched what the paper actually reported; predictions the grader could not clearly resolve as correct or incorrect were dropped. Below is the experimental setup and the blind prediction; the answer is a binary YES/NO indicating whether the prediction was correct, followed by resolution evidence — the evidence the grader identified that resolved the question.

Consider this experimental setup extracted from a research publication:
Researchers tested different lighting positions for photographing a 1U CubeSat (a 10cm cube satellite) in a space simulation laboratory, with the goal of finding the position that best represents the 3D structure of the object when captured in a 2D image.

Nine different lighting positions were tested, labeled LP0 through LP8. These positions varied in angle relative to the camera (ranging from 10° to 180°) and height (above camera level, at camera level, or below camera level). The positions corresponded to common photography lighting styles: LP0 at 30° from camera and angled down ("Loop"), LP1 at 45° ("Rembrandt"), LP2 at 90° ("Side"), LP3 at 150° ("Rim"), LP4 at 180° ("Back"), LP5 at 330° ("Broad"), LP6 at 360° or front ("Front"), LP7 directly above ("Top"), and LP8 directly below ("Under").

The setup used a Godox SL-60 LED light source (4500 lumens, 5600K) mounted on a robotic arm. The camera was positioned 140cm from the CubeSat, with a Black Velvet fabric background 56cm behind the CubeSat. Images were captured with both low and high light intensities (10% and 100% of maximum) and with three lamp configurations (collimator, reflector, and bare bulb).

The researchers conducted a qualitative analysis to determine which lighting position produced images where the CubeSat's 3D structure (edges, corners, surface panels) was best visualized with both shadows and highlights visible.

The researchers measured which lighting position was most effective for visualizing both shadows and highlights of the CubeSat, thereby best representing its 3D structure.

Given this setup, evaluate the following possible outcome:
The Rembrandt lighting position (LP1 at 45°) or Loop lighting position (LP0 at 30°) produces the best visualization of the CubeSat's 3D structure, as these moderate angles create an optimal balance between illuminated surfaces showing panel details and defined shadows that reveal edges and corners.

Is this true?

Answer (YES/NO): YES